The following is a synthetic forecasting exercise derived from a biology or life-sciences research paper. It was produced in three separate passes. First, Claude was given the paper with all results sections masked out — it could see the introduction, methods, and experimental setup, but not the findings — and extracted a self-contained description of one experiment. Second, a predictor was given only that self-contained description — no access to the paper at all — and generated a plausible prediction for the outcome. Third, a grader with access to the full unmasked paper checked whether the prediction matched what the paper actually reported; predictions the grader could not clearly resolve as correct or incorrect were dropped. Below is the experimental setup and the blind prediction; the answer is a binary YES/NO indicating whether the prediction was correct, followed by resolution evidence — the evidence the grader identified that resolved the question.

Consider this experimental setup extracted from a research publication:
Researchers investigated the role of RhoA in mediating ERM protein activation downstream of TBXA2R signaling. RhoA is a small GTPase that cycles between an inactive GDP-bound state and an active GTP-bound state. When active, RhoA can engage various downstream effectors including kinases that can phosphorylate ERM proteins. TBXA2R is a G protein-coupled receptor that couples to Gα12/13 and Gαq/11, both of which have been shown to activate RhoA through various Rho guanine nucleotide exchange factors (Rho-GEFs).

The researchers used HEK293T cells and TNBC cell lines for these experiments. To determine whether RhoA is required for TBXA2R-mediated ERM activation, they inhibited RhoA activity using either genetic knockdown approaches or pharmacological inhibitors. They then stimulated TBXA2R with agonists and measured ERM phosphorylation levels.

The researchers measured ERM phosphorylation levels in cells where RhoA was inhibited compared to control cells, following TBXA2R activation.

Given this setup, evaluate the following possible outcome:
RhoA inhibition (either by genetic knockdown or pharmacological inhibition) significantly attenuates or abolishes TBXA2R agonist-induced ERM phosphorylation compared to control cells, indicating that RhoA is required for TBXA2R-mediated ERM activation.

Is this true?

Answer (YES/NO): YES